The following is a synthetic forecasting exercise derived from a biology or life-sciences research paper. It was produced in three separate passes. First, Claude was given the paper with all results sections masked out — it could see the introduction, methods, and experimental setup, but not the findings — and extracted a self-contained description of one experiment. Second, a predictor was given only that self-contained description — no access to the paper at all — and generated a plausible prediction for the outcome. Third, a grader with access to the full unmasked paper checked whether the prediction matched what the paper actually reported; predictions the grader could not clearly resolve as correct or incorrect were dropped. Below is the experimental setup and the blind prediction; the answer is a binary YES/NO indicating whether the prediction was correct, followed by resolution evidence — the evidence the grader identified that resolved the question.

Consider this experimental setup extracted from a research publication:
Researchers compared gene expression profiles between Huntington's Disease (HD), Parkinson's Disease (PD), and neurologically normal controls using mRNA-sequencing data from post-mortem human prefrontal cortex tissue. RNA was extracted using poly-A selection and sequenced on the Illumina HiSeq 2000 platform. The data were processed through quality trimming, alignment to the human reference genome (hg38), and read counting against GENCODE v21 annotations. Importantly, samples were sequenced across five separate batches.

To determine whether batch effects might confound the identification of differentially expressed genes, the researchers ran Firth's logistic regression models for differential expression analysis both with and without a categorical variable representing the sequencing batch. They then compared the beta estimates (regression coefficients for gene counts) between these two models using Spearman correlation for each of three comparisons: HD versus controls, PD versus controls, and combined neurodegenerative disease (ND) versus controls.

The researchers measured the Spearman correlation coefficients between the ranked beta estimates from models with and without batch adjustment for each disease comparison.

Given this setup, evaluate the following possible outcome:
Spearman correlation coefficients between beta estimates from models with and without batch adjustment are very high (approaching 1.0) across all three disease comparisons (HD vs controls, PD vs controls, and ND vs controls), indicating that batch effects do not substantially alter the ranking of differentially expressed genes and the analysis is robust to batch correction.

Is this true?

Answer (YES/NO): NO